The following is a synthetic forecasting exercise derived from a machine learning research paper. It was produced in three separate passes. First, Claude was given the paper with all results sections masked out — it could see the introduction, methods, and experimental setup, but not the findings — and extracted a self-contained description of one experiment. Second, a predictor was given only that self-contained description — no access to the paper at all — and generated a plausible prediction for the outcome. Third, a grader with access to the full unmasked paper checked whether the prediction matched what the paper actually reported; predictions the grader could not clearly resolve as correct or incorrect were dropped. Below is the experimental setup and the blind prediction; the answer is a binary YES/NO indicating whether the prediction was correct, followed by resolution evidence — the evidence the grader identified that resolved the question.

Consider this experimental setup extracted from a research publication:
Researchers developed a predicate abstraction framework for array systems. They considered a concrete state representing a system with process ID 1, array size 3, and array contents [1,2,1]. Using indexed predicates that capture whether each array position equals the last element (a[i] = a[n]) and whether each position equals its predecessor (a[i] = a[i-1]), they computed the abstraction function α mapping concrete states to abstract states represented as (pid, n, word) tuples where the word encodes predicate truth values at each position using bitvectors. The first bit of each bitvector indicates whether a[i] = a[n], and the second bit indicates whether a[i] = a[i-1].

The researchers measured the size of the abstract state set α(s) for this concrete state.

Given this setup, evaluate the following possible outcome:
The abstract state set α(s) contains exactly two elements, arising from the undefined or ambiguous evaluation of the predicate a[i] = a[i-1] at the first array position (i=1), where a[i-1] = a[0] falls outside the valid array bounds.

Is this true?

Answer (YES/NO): YES